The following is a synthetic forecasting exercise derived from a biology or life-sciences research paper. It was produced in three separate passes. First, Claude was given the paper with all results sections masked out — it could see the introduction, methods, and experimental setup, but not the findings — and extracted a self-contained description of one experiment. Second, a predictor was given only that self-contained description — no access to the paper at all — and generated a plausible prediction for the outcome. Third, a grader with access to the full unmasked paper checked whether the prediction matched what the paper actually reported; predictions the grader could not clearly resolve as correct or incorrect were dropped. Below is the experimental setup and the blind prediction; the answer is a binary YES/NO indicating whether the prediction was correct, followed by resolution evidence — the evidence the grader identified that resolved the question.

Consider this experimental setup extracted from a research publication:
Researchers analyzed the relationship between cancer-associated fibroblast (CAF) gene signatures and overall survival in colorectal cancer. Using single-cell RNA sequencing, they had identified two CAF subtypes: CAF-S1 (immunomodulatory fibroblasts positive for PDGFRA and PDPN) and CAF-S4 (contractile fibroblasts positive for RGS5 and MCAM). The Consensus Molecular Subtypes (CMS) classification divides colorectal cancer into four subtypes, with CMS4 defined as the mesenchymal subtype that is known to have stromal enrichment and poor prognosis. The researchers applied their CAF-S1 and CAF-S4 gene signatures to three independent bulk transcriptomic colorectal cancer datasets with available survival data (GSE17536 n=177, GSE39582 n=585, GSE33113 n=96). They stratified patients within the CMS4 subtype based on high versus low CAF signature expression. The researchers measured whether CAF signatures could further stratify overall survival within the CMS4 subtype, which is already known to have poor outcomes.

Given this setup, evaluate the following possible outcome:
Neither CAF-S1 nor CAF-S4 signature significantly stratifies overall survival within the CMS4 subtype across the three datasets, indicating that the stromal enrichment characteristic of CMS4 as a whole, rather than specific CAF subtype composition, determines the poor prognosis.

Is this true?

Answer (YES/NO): NO